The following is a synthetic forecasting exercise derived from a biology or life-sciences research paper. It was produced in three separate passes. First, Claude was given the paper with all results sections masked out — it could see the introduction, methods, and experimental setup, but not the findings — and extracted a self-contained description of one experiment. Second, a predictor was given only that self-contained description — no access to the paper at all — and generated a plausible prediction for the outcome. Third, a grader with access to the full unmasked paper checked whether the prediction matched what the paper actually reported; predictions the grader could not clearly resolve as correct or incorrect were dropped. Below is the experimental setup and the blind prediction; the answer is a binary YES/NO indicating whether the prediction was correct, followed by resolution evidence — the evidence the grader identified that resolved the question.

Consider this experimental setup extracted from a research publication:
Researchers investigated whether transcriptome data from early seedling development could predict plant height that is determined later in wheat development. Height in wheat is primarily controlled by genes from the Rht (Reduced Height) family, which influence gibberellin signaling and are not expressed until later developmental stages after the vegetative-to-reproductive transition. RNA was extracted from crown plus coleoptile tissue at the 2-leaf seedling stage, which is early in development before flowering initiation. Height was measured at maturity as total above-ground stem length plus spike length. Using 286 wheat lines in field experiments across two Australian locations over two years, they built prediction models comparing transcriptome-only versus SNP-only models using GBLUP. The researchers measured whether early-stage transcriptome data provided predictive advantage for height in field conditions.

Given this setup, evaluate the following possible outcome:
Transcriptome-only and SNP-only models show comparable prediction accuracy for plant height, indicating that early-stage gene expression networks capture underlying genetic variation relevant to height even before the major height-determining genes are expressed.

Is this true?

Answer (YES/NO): YES